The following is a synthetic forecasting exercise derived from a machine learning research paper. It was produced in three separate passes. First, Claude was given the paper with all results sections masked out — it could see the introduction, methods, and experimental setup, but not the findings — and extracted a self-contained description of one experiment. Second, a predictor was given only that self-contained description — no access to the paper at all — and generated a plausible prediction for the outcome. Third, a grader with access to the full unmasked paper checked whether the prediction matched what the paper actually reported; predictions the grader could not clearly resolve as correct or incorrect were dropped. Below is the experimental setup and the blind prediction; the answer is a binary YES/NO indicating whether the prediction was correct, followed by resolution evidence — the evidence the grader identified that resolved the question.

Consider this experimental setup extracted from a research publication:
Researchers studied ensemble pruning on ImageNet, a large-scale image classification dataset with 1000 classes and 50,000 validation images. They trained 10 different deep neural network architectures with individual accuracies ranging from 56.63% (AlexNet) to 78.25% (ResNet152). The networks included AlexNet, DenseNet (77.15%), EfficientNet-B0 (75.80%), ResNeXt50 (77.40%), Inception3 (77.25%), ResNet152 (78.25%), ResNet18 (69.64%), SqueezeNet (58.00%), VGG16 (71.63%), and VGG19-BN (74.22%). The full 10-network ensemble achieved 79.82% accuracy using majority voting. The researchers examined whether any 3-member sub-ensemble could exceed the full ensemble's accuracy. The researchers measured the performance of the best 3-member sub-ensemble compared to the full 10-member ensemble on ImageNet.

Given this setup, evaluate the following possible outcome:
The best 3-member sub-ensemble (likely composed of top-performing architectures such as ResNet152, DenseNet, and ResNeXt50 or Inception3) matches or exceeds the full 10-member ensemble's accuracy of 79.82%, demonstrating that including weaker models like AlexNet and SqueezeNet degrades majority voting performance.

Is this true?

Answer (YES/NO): YES